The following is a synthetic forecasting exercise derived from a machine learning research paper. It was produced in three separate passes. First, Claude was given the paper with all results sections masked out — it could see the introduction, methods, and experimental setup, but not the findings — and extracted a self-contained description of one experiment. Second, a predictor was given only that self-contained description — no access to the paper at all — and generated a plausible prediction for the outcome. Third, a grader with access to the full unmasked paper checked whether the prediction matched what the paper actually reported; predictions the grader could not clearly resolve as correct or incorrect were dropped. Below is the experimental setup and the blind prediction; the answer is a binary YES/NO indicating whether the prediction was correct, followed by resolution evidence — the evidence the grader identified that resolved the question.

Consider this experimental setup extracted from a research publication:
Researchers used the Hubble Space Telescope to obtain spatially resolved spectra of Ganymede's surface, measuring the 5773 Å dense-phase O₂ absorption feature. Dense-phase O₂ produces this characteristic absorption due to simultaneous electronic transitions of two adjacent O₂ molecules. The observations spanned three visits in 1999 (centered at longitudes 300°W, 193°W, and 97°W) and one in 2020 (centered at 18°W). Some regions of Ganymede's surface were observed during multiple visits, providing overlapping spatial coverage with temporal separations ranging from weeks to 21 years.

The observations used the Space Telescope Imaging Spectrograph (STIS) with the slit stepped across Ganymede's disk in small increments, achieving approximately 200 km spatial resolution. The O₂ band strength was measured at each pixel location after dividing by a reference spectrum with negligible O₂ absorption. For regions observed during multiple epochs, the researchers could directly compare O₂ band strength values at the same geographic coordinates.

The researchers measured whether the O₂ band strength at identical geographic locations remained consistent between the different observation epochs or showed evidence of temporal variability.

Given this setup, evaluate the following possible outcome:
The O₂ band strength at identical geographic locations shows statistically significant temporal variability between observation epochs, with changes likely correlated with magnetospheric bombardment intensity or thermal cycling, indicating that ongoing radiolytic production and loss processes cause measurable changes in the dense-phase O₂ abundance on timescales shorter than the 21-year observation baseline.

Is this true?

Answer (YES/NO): YES